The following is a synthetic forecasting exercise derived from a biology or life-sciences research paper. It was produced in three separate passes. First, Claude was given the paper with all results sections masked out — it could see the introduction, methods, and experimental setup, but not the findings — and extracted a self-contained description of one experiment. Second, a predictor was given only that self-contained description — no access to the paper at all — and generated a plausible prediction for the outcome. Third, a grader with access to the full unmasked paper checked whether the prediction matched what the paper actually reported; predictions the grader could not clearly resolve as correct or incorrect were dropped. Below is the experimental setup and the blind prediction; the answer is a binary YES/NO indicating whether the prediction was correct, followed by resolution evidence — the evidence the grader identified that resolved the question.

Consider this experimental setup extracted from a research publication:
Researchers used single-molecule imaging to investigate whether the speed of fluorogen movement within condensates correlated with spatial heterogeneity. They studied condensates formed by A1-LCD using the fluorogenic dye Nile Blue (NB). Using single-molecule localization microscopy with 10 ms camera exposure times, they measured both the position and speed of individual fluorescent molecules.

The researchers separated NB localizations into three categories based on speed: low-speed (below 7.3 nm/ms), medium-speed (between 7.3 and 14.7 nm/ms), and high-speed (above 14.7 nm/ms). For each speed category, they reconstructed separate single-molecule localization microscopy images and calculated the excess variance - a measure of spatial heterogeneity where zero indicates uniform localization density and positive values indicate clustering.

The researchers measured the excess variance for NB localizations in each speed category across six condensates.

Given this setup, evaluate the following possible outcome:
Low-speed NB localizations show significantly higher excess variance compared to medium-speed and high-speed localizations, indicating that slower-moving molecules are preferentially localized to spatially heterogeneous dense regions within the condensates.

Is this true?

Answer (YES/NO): YES